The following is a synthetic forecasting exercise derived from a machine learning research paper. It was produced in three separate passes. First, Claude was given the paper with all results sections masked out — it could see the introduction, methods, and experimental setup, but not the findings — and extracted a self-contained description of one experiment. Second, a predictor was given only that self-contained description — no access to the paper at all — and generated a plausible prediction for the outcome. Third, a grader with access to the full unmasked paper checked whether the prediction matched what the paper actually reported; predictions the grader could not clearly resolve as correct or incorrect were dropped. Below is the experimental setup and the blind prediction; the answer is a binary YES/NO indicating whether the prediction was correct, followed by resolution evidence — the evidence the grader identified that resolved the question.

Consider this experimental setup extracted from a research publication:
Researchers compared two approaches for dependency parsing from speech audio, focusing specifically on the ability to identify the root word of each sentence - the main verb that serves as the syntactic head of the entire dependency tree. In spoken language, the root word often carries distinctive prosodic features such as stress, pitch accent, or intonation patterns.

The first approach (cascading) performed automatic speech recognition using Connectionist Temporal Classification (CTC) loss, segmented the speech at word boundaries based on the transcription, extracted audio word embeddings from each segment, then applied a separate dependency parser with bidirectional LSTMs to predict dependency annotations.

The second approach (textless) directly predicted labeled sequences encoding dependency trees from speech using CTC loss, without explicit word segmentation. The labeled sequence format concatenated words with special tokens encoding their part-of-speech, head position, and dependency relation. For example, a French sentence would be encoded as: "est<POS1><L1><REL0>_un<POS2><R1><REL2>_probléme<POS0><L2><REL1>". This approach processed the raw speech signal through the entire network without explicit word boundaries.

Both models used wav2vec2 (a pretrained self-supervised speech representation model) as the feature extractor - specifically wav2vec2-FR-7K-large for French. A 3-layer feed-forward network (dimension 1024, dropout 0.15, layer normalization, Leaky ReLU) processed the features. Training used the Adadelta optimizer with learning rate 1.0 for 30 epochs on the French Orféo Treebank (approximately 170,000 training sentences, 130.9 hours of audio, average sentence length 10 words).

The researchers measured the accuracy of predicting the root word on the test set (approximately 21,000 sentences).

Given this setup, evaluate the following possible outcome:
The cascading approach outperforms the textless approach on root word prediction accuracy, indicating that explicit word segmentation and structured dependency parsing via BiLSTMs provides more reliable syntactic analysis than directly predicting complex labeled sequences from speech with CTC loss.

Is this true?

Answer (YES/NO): NO